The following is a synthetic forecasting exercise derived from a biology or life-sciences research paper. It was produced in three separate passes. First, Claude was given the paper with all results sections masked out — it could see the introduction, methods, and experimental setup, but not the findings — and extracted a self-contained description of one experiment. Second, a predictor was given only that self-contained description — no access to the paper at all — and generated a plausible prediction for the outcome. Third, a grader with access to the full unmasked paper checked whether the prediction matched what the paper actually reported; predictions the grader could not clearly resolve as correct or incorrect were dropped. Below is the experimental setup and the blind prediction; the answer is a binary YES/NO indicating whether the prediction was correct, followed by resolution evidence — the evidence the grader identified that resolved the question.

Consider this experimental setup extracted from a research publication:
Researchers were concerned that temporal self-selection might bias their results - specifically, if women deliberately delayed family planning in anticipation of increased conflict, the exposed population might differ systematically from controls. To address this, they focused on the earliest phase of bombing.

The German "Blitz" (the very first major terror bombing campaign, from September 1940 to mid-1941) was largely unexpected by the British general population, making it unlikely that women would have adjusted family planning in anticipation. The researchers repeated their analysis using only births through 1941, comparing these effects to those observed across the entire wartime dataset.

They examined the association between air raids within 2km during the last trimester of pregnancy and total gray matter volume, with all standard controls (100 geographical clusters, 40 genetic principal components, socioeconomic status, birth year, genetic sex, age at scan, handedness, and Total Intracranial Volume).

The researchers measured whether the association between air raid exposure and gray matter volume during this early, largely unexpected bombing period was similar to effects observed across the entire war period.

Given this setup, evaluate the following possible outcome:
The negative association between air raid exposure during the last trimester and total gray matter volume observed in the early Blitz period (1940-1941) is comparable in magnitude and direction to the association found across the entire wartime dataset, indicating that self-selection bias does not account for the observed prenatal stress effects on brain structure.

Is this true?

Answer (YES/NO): YES